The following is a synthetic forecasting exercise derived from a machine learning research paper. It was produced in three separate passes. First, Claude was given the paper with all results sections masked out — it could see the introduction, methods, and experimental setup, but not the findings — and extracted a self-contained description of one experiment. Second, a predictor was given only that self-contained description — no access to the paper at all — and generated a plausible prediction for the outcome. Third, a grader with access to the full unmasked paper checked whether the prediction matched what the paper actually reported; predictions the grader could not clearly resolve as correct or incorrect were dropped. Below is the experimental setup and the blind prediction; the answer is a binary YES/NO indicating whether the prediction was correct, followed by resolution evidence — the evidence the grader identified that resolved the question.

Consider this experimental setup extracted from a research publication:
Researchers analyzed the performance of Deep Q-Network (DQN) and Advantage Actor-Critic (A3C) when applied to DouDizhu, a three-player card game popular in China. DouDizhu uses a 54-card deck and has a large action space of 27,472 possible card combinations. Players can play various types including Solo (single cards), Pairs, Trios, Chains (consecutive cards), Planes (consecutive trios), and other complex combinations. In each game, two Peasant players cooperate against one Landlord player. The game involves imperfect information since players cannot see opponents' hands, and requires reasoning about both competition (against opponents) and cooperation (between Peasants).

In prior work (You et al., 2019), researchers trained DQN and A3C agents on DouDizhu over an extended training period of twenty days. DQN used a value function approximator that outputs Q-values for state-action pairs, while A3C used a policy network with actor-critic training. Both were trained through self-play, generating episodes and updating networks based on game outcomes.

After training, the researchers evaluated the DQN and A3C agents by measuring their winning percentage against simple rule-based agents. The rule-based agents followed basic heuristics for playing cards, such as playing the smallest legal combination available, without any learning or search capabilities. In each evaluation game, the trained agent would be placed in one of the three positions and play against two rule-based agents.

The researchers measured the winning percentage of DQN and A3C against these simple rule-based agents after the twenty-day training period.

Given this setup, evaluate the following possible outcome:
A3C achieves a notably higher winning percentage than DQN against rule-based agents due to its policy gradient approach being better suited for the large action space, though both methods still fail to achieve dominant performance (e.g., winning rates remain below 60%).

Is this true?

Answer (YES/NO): NO